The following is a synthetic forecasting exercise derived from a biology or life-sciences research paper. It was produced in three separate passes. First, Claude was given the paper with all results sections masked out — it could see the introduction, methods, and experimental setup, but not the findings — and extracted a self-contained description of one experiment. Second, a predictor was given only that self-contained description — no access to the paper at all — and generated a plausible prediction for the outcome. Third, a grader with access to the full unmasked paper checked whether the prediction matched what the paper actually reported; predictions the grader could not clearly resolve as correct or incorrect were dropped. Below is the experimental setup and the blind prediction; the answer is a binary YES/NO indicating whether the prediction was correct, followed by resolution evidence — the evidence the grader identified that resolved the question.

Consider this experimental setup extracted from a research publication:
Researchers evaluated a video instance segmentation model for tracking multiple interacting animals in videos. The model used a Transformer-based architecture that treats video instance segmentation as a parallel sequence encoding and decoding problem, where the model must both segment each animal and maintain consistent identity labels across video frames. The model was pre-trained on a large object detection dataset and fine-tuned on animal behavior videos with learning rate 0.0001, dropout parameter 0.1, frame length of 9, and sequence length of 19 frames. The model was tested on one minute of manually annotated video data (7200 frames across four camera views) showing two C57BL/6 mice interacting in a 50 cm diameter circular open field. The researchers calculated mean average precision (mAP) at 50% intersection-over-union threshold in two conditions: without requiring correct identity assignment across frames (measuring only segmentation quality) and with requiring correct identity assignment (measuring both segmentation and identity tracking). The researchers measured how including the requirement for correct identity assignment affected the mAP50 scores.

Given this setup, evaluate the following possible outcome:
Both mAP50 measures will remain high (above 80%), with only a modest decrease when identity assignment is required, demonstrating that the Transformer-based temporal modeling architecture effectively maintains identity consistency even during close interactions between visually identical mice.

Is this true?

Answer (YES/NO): NO